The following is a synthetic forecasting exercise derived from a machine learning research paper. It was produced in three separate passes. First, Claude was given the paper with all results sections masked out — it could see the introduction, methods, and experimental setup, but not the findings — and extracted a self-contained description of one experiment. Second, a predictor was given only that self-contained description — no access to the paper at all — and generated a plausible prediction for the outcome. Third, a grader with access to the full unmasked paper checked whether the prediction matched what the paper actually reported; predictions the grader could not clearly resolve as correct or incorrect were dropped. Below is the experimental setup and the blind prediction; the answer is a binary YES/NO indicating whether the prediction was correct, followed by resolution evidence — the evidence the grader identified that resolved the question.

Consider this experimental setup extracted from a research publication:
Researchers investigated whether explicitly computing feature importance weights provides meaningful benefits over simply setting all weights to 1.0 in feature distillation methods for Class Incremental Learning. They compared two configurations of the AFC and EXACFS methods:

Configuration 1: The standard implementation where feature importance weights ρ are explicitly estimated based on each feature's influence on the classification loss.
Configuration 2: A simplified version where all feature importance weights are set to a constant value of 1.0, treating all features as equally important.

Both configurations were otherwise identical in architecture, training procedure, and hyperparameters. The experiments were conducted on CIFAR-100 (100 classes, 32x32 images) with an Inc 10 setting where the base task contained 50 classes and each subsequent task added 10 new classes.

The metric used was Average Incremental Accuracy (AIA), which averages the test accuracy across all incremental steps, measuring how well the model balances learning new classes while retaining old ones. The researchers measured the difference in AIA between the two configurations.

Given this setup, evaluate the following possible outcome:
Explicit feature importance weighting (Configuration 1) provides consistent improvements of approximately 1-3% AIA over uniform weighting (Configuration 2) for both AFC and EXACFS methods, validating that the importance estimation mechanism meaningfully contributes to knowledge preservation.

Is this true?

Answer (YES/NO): NO